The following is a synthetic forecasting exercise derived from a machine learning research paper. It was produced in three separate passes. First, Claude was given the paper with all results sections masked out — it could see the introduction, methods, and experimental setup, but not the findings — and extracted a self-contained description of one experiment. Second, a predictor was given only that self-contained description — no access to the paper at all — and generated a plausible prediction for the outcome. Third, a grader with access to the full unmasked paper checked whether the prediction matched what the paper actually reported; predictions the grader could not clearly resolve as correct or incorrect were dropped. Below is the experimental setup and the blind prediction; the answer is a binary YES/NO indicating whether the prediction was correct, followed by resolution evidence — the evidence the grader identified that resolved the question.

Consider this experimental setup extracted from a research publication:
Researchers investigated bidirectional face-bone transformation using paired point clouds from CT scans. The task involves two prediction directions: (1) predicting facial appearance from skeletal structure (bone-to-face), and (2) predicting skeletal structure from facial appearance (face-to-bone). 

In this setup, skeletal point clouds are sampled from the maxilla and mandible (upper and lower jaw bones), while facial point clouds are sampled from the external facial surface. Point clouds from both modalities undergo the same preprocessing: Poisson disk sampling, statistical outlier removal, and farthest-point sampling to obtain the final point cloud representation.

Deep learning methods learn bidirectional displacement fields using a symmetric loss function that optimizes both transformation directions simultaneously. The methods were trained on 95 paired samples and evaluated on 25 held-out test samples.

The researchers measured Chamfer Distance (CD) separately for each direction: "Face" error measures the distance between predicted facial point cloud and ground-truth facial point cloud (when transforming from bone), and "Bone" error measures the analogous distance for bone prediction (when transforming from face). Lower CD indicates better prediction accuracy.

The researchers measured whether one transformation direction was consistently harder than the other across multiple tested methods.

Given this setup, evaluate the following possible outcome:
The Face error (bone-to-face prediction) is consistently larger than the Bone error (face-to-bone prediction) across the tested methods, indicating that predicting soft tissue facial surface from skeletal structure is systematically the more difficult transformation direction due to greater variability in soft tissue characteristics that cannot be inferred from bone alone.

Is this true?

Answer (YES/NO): YES